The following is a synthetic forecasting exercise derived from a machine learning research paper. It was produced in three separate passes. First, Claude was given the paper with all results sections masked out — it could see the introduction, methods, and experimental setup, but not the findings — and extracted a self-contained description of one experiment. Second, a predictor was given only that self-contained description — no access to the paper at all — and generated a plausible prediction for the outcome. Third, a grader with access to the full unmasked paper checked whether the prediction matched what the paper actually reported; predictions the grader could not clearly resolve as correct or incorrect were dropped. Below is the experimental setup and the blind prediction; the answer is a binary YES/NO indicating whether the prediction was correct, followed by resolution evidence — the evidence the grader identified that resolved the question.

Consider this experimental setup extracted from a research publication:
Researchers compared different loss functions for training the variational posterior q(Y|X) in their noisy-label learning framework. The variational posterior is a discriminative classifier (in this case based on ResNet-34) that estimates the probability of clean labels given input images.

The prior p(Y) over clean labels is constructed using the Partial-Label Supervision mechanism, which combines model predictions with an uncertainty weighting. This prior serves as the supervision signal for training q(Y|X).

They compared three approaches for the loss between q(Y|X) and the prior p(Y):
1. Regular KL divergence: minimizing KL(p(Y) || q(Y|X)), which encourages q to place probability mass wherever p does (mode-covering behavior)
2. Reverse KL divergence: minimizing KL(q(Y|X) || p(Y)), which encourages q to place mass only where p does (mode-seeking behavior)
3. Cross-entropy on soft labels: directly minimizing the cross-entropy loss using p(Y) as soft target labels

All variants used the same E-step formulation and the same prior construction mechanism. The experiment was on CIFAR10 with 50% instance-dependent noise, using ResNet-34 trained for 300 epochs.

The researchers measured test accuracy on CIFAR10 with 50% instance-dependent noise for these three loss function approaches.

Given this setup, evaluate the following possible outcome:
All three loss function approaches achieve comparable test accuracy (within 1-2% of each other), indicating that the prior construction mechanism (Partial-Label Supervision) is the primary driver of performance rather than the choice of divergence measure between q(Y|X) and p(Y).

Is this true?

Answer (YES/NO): NO